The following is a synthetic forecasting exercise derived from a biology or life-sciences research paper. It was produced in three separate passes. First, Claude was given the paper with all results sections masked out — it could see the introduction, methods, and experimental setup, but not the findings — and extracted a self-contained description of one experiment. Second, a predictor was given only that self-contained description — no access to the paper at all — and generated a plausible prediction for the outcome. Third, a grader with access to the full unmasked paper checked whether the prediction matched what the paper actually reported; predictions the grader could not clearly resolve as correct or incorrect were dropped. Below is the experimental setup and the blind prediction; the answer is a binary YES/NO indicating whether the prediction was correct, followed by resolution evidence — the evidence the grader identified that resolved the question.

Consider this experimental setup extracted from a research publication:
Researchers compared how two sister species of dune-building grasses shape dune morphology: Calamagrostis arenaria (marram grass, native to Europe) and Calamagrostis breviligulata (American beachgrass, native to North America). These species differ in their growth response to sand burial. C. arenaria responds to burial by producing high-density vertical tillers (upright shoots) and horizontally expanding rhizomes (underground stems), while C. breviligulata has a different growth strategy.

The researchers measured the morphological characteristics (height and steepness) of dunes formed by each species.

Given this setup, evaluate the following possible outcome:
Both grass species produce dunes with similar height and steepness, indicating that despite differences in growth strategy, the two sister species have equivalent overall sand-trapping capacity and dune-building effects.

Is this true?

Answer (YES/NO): NO